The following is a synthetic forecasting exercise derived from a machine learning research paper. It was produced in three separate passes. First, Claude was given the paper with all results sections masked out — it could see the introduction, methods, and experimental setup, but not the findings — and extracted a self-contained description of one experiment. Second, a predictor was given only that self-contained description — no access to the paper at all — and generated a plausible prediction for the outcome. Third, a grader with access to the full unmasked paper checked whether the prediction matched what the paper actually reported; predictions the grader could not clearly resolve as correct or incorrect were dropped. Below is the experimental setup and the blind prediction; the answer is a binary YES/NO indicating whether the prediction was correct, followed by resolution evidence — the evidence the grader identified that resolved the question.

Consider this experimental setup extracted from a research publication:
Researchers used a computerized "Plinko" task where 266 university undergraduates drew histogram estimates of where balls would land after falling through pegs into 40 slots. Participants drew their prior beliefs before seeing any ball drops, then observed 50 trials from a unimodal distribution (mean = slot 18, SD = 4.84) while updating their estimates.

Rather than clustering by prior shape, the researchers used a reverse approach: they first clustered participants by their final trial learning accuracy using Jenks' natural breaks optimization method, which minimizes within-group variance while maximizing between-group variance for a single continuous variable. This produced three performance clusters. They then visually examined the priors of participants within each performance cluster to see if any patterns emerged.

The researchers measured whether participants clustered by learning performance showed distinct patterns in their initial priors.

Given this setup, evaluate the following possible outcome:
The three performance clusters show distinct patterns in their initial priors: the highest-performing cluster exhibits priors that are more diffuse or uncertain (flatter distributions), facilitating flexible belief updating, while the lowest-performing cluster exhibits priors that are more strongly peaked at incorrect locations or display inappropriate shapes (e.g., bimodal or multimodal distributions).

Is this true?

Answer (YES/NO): NO